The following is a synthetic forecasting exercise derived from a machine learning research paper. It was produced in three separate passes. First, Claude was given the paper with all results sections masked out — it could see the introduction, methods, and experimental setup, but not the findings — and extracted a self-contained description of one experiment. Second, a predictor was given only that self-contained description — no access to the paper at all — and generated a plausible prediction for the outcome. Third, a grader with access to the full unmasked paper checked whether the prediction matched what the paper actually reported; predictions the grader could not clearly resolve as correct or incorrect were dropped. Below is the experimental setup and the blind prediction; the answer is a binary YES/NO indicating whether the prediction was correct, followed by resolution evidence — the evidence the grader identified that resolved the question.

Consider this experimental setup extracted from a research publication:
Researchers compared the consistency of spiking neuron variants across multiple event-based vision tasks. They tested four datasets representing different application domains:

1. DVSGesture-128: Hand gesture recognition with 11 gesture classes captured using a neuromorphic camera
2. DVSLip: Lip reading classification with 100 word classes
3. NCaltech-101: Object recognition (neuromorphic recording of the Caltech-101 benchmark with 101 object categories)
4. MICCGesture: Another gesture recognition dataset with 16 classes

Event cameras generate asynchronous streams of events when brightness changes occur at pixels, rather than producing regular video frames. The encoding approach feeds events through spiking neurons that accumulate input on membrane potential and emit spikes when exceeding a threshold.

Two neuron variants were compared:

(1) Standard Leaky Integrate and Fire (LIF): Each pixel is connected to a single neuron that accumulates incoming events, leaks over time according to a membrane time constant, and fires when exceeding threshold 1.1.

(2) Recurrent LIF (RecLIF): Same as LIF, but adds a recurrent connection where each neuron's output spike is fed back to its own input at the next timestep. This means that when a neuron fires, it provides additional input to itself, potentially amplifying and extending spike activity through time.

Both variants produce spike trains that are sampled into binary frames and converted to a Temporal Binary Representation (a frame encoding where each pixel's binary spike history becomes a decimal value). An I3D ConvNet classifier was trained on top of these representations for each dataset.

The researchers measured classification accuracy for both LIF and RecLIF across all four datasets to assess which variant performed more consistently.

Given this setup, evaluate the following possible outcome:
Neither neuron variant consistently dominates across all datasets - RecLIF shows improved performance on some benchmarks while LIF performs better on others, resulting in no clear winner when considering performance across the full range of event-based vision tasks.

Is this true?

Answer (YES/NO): YES